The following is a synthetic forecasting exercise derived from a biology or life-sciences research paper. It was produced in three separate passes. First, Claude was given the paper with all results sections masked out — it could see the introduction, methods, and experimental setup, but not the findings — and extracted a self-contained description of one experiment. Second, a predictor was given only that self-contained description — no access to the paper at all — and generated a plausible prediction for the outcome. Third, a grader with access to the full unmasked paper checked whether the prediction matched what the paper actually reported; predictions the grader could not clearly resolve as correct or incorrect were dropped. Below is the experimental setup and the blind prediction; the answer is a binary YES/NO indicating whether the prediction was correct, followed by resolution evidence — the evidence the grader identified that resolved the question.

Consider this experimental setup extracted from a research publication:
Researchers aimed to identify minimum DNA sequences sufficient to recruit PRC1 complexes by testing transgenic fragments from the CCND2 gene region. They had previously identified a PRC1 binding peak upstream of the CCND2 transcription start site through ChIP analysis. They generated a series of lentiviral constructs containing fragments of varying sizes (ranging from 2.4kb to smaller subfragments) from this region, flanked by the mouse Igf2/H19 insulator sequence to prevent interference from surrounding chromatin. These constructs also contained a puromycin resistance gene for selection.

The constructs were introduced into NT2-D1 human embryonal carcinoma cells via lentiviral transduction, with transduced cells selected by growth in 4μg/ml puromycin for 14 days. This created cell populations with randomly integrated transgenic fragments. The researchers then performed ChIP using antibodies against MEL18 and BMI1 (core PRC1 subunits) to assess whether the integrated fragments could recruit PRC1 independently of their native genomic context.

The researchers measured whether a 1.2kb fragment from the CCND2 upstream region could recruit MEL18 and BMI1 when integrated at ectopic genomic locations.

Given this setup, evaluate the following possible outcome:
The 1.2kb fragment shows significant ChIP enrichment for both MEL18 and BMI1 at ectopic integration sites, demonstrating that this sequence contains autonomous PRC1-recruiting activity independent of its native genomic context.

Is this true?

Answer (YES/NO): YES